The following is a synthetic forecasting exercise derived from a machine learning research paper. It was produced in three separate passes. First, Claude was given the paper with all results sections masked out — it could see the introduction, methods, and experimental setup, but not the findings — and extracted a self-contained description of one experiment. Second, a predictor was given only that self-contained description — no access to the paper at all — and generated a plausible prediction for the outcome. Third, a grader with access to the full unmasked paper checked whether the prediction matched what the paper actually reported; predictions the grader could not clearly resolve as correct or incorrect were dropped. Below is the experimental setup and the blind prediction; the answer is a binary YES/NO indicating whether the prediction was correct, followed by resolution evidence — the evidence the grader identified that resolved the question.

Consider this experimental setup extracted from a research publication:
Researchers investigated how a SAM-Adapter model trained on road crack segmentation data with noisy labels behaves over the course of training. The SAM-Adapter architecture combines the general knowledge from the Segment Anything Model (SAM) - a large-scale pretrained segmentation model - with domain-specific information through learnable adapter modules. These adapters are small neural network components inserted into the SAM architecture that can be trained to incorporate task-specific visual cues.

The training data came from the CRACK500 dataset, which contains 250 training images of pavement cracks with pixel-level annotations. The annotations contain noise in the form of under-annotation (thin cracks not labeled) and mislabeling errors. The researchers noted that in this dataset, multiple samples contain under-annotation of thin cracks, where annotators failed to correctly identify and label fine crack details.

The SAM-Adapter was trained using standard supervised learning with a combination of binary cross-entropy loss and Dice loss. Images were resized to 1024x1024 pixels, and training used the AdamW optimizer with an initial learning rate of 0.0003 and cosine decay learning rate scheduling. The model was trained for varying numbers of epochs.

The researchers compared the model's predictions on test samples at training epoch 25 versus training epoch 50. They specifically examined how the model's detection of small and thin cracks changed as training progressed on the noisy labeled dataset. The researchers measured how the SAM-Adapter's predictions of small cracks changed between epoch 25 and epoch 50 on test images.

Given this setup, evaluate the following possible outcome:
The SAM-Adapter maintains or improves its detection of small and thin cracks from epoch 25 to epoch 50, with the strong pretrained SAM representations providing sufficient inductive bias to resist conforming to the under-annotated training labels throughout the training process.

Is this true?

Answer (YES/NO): NO